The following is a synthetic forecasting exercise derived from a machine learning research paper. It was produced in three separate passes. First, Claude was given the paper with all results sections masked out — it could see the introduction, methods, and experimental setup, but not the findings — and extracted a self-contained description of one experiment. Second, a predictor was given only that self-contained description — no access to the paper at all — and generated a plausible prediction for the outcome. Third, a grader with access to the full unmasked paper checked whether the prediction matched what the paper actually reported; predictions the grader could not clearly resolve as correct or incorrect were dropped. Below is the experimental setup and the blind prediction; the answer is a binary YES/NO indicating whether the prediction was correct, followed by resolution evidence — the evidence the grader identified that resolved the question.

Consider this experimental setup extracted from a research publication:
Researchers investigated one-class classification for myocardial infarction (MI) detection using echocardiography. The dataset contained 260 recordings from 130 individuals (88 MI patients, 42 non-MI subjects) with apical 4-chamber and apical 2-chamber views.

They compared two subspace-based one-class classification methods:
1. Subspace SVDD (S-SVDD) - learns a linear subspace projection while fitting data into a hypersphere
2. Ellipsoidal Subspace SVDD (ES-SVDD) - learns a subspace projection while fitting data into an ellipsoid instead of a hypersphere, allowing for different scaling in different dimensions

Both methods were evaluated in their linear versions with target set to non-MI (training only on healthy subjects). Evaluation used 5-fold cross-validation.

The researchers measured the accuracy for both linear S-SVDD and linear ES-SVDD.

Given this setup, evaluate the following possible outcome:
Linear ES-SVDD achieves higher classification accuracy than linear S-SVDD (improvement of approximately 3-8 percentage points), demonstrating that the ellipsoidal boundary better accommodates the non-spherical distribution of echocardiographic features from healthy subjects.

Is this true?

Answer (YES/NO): NO